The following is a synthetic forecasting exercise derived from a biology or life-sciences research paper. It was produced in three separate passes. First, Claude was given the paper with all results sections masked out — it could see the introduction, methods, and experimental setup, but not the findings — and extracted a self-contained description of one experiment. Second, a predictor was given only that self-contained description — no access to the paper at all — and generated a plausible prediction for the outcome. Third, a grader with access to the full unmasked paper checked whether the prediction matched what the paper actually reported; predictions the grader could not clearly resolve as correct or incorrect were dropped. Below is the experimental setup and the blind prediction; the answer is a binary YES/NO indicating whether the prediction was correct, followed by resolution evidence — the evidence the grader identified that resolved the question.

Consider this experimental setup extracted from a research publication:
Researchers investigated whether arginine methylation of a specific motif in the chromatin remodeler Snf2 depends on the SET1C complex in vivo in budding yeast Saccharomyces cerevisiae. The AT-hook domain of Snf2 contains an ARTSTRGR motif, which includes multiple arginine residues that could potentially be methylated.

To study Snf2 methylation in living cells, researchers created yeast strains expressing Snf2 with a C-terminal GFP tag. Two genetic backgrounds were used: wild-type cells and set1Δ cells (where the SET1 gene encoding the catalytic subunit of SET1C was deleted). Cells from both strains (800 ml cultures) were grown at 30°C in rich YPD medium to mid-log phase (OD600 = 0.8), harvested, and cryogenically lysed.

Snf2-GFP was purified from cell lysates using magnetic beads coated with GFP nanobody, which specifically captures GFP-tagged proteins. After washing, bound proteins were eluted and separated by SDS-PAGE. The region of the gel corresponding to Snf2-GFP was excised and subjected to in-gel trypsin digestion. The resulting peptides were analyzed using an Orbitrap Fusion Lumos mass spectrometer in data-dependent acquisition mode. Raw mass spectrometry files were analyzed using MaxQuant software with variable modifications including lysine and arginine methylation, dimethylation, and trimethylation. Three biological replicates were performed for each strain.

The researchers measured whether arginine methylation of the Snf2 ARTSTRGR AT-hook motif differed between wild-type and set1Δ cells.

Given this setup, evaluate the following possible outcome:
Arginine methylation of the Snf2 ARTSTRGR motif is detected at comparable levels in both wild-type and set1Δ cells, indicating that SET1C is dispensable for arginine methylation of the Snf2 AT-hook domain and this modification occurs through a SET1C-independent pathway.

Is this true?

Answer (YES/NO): NO